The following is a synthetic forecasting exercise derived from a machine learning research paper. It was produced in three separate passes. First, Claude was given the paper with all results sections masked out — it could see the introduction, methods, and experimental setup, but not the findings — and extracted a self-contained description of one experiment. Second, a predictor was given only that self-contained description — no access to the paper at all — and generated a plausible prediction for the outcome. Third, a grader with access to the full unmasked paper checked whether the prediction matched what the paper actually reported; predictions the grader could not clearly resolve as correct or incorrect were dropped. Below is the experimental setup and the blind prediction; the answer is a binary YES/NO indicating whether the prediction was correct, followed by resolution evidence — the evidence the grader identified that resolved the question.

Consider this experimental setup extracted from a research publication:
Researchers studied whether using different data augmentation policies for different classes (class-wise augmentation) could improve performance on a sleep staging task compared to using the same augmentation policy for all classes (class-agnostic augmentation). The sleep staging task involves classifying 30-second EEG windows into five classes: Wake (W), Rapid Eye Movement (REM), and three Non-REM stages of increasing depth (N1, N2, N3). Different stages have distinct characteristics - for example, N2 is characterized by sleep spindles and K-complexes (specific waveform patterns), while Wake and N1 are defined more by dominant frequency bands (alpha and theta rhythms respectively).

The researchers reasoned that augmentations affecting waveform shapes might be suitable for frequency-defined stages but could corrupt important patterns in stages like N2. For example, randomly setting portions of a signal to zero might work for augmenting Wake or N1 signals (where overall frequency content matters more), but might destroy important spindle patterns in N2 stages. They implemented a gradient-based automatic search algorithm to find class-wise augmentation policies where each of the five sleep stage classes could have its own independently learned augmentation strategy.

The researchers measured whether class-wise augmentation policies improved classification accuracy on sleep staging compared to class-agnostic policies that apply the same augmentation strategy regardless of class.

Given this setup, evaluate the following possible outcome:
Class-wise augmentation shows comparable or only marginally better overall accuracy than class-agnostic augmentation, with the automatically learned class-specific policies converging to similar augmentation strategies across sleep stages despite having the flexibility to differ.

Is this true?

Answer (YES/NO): NO